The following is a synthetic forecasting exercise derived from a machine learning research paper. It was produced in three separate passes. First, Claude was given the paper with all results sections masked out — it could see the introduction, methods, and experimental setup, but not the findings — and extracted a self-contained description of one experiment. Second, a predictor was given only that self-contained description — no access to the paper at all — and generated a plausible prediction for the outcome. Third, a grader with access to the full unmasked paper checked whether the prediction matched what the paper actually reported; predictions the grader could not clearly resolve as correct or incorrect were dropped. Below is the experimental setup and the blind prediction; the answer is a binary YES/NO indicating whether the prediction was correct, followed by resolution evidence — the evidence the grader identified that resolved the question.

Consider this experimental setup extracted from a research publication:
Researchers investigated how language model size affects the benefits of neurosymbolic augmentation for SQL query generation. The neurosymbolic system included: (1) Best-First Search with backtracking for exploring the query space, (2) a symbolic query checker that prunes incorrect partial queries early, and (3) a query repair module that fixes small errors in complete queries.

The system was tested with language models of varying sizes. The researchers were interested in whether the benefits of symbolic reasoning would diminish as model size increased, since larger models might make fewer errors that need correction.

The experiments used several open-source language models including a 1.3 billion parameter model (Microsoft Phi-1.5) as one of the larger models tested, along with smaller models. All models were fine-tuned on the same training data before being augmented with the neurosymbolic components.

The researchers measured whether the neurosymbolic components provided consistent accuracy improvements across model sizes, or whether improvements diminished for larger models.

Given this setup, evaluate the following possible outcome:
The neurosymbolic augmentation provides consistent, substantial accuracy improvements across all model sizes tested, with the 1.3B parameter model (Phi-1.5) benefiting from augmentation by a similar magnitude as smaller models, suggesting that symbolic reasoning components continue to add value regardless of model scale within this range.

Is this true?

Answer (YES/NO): NO